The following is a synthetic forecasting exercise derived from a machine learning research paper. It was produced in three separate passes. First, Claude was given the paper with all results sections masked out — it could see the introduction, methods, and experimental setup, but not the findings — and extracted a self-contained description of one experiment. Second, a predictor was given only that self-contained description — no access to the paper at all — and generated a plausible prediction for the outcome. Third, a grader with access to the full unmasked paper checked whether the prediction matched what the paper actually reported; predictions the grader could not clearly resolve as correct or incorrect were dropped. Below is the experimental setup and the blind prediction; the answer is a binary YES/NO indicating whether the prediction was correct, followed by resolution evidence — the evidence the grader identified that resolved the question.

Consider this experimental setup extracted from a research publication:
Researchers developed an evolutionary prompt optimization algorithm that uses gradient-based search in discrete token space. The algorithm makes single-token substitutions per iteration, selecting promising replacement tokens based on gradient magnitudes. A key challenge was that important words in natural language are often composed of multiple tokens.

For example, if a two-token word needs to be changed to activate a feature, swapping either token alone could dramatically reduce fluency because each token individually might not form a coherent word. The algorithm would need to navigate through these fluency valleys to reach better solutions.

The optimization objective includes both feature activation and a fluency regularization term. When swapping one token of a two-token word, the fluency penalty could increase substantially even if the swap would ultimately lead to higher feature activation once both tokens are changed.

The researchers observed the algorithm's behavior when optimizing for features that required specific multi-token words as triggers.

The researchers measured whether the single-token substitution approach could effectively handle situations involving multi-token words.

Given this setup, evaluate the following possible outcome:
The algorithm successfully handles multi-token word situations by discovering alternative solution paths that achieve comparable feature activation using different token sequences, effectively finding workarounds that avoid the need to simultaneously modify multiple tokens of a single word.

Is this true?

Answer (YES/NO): NO